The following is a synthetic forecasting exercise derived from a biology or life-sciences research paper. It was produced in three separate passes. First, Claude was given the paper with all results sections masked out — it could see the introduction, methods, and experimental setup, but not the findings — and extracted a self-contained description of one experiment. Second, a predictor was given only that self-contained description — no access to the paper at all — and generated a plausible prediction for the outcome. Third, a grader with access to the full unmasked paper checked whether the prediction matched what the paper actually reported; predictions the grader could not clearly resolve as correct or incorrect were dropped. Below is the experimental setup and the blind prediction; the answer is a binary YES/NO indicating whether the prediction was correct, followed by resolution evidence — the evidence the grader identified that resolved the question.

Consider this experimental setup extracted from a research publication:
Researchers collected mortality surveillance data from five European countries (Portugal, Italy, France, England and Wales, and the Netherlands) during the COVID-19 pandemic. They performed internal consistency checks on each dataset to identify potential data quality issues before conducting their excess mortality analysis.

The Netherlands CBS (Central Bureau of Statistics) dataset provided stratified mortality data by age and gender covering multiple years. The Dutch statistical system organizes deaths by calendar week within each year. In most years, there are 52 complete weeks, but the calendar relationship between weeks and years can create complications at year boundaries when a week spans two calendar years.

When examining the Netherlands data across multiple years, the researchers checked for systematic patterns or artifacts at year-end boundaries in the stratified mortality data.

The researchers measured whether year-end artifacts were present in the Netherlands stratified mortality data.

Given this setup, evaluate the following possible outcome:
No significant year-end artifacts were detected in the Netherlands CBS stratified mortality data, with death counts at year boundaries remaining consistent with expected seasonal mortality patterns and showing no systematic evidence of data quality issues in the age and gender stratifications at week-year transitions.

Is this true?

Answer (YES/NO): NO